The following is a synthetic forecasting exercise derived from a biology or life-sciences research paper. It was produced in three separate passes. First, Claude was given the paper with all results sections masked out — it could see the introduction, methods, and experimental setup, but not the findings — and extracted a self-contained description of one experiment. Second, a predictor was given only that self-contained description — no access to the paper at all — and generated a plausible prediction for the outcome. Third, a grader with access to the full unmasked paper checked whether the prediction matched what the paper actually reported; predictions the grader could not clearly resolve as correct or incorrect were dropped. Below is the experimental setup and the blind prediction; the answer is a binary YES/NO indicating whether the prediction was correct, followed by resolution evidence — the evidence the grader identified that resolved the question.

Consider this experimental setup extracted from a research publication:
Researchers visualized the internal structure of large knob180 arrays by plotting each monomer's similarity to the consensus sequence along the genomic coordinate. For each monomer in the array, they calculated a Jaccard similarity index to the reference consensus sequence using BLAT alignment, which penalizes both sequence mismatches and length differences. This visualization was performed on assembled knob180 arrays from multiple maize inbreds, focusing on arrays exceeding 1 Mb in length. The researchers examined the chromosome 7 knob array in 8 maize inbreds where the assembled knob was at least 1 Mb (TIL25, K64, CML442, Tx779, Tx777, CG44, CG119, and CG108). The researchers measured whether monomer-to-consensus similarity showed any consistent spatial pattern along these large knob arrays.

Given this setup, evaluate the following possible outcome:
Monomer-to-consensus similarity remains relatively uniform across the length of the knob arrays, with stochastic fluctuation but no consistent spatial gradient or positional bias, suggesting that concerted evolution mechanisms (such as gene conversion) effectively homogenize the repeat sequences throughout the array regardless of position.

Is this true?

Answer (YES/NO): NO